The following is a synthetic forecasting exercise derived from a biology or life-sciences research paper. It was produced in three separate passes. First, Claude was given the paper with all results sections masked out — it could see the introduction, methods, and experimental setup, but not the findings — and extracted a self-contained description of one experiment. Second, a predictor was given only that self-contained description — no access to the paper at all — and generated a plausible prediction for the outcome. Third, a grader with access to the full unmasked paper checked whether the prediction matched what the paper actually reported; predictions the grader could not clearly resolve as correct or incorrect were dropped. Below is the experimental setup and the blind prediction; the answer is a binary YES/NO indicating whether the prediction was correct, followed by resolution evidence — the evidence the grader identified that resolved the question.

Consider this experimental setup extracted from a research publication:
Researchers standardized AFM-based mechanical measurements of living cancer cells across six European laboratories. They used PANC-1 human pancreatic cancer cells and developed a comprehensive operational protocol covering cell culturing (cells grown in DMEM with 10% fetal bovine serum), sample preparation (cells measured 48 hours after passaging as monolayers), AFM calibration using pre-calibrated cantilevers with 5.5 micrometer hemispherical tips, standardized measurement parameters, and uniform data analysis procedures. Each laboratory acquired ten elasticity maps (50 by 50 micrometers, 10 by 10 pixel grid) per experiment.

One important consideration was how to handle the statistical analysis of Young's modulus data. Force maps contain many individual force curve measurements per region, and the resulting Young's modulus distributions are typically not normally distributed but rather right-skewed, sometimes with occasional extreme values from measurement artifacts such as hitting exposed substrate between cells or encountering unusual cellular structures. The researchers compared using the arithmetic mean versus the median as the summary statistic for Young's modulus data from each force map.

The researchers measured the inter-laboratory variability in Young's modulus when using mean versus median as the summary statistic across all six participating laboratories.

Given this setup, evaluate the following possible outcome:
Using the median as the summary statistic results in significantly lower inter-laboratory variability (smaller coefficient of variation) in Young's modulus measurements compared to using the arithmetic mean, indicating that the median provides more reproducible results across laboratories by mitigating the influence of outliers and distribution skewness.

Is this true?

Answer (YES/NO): YES